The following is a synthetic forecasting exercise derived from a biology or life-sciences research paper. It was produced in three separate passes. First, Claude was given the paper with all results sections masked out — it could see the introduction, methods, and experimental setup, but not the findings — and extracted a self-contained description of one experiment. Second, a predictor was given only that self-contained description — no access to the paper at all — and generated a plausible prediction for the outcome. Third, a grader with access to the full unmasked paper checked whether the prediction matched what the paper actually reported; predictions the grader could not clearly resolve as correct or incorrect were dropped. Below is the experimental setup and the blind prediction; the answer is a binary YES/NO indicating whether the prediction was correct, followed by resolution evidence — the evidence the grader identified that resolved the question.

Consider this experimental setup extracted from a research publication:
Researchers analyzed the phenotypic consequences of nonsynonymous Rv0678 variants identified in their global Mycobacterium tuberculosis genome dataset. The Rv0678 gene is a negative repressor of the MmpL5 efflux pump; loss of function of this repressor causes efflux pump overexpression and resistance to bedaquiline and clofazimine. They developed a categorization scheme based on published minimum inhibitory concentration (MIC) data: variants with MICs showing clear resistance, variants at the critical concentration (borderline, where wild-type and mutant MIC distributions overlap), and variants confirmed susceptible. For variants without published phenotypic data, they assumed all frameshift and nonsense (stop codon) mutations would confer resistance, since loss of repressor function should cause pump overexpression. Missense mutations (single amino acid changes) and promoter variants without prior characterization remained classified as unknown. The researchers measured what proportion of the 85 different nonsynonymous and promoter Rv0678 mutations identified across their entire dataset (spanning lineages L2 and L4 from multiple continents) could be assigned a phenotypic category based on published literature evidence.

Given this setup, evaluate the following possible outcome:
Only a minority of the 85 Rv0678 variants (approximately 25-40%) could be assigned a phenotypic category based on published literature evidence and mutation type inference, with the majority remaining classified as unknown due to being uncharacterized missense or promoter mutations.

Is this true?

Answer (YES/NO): YES